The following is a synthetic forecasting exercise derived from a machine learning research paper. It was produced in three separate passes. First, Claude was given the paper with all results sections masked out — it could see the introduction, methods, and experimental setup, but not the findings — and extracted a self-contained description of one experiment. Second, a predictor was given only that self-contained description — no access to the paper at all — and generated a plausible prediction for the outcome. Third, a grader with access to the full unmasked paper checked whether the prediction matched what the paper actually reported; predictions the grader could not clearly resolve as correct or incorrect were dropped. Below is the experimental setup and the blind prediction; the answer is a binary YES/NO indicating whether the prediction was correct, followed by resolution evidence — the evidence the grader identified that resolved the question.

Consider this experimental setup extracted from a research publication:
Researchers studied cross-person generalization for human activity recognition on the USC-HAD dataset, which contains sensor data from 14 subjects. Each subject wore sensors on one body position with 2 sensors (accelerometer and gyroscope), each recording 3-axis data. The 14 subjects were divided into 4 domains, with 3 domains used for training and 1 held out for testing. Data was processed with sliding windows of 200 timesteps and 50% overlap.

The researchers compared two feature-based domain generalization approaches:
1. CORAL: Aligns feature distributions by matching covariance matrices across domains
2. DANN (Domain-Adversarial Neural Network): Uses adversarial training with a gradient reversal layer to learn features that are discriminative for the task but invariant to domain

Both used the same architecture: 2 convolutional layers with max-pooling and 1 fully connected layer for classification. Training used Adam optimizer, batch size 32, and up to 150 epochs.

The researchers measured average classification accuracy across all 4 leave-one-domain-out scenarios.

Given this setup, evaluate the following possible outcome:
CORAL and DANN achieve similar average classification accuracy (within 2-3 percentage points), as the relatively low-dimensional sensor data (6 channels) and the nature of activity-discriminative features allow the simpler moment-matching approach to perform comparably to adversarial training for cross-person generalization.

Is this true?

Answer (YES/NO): NO